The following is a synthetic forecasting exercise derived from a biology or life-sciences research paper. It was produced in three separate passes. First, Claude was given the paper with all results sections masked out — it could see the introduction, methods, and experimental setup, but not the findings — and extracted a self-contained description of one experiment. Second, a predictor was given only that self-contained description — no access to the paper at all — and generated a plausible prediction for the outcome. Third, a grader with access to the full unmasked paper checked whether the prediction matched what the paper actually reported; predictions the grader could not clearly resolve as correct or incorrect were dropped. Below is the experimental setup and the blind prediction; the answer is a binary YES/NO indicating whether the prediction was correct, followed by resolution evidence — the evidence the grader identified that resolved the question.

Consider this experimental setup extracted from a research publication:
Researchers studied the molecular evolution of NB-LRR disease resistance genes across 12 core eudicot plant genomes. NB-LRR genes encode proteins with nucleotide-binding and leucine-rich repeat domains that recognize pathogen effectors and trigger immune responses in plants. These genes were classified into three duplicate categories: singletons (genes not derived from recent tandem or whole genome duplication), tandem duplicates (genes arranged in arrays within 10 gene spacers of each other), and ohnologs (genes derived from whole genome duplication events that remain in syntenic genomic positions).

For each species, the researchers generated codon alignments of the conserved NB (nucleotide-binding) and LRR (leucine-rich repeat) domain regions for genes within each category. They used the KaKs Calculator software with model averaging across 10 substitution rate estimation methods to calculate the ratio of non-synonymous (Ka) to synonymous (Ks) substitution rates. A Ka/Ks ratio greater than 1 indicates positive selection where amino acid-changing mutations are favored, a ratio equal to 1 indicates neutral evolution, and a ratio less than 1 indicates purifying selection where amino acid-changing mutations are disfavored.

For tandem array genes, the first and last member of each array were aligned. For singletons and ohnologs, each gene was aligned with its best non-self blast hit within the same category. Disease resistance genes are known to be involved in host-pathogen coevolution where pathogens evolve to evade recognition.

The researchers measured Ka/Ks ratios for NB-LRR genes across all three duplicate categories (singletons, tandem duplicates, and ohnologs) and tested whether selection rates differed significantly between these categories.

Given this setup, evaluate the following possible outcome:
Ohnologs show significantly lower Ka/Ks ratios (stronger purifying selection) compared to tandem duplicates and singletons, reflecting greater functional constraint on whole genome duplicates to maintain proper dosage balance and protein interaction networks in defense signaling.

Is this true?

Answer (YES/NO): NO